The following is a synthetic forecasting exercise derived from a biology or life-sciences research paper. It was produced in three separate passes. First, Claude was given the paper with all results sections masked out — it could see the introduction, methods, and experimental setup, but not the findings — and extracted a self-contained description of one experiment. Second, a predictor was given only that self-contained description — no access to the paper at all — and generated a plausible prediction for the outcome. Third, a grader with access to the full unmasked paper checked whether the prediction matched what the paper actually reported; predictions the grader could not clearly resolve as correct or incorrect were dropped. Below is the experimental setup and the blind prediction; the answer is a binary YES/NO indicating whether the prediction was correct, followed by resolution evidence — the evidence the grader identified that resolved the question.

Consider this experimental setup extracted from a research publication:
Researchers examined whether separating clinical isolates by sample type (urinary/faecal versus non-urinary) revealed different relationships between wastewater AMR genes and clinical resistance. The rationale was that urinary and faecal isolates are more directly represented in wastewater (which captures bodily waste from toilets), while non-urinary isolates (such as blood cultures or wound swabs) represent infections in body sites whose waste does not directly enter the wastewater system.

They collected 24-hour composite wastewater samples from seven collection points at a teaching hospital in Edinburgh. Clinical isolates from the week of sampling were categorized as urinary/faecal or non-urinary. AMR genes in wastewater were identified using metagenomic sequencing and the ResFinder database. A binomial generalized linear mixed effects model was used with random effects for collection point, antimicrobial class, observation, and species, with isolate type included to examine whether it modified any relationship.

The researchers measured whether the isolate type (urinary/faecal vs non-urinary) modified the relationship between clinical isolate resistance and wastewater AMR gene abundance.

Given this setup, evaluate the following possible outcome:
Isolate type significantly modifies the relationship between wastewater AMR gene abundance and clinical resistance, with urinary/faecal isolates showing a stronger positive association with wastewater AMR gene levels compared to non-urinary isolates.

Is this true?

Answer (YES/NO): NO